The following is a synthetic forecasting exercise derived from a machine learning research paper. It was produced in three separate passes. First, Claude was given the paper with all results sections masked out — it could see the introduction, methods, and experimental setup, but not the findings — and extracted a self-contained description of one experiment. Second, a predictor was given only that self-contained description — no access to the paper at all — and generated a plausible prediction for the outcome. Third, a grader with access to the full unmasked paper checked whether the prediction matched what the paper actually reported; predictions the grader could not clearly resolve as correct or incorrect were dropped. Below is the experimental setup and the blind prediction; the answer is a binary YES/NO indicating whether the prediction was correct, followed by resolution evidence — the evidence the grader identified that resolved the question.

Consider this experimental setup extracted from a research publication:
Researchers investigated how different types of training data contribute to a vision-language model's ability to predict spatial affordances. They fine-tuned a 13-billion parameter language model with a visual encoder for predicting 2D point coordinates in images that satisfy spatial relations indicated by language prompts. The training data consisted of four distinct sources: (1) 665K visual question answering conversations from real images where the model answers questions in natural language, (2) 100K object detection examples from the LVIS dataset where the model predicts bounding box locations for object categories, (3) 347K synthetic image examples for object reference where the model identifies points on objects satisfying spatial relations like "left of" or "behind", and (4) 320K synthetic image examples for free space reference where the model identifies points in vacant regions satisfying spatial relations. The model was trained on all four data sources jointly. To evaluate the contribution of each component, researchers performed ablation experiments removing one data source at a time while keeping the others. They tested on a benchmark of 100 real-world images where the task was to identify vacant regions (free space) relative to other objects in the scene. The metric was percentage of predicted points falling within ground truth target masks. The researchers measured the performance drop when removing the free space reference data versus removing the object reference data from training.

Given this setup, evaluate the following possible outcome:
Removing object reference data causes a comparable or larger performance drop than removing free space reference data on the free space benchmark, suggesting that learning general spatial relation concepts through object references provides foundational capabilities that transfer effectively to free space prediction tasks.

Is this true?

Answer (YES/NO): NO